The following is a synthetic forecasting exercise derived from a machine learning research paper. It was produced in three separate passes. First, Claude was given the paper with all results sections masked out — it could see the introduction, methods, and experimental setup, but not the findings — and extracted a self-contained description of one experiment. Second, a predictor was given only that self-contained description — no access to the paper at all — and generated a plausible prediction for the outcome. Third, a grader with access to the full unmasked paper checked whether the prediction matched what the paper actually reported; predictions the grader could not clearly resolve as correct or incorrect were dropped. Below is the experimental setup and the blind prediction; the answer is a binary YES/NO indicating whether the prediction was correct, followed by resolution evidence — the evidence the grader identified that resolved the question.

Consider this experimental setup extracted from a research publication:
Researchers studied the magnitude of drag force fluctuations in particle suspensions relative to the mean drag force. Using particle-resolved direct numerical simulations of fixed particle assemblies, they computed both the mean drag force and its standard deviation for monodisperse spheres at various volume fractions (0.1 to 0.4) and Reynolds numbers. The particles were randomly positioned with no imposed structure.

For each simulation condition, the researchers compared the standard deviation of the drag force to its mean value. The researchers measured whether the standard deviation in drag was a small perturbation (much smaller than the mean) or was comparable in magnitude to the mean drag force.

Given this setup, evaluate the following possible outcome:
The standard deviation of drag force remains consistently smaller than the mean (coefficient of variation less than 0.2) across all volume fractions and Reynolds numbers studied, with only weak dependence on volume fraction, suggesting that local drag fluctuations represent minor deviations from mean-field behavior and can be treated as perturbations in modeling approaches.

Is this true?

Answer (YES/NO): NO